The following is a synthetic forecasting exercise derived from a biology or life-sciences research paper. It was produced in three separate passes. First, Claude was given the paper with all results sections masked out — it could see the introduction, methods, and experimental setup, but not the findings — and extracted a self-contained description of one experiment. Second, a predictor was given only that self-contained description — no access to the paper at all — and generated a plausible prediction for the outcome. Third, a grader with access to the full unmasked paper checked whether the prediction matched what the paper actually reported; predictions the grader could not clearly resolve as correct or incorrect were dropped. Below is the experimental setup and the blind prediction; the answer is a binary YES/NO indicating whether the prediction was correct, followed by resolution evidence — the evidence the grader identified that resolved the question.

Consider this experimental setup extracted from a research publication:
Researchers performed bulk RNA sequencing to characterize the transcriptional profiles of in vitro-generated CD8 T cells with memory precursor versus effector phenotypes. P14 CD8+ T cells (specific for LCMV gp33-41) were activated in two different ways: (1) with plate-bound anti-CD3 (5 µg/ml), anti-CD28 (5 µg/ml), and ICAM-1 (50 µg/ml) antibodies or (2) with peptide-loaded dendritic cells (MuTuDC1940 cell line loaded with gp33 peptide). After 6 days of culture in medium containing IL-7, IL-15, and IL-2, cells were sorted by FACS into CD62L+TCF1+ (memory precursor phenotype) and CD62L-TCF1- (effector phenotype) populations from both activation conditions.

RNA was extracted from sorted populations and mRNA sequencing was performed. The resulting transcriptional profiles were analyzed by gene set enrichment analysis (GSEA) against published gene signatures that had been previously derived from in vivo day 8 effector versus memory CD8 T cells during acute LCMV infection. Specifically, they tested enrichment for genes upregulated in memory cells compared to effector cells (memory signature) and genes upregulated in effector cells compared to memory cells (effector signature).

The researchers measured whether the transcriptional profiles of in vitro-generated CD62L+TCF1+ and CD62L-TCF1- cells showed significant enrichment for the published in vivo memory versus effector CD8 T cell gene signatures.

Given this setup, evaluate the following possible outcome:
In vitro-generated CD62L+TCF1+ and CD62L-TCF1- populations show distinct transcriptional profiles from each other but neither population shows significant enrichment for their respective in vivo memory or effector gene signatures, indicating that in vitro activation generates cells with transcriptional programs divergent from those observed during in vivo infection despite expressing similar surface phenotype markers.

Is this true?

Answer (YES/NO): NO